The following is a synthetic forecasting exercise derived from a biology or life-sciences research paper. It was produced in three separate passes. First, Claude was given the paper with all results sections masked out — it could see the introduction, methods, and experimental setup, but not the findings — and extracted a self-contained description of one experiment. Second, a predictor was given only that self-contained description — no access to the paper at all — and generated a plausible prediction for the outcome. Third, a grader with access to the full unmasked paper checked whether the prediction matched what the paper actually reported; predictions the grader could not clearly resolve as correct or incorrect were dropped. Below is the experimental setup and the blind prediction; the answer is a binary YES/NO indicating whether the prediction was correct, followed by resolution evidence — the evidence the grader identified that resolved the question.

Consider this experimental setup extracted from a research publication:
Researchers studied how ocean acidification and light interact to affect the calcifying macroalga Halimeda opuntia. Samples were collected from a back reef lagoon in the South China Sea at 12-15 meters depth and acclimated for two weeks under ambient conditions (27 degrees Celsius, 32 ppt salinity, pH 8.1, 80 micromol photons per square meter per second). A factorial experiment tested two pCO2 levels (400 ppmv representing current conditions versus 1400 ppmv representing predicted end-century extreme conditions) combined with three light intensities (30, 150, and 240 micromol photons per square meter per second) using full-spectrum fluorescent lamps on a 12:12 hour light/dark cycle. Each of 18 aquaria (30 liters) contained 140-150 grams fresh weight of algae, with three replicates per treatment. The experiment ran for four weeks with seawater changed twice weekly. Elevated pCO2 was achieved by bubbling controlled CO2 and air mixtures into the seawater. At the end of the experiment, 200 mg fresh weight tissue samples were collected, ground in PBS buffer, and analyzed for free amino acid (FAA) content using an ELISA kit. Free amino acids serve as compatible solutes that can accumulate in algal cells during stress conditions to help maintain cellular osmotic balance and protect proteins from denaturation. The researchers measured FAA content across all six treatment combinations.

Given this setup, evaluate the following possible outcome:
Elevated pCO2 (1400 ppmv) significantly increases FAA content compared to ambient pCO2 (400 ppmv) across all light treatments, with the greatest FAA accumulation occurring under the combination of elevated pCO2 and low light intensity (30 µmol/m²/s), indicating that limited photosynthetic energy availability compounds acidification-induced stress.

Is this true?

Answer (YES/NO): NO